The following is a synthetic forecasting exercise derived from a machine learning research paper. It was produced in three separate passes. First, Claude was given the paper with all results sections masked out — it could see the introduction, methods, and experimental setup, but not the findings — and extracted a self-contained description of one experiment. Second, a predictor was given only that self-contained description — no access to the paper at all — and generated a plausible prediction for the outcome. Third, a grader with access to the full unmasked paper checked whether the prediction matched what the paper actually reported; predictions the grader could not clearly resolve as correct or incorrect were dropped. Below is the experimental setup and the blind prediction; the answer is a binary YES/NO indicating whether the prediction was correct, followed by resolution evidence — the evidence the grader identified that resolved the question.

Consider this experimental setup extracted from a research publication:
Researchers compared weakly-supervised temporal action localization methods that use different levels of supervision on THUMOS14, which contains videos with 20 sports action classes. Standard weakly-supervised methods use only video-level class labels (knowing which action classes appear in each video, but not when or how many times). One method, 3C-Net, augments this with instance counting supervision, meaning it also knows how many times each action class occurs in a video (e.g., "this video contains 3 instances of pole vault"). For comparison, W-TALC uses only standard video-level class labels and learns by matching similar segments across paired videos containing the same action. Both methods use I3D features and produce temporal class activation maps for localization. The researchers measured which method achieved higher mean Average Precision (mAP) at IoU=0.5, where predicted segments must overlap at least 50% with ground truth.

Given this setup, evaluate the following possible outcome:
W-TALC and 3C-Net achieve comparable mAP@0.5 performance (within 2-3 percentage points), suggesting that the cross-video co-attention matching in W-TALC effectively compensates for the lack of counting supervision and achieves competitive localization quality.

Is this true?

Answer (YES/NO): NO